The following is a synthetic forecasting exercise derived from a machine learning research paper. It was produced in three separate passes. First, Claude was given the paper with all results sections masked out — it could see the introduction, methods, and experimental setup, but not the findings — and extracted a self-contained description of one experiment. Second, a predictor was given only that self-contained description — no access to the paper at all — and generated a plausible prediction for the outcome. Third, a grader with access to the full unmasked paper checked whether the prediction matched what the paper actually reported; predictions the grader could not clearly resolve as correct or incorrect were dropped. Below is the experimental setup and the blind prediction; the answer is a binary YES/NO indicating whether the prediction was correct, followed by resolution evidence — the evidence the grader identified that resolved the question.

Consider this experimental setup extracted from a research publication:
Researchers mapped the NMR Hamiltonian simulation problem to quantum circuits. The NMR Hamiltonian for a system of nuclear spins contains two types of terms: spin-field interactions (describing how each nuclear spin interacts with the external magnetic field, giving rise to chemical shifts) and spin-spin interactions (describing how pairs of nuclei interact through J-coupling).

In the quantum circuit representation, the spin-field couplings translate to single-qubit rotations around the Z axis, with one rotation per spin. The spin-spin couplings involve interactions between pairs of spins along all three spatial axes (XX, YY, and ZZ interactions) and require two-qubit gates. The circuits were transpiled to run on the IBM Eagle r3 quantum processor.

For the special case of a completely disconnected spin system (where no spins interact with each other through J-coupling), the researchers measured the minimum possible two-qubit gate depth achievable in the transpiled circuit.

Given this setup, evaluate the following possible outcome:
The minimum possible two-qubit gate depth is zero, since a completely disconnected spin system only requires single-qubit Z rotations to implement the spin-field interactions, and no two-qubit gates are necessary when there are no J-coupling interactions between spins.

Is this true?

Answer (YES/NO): NO